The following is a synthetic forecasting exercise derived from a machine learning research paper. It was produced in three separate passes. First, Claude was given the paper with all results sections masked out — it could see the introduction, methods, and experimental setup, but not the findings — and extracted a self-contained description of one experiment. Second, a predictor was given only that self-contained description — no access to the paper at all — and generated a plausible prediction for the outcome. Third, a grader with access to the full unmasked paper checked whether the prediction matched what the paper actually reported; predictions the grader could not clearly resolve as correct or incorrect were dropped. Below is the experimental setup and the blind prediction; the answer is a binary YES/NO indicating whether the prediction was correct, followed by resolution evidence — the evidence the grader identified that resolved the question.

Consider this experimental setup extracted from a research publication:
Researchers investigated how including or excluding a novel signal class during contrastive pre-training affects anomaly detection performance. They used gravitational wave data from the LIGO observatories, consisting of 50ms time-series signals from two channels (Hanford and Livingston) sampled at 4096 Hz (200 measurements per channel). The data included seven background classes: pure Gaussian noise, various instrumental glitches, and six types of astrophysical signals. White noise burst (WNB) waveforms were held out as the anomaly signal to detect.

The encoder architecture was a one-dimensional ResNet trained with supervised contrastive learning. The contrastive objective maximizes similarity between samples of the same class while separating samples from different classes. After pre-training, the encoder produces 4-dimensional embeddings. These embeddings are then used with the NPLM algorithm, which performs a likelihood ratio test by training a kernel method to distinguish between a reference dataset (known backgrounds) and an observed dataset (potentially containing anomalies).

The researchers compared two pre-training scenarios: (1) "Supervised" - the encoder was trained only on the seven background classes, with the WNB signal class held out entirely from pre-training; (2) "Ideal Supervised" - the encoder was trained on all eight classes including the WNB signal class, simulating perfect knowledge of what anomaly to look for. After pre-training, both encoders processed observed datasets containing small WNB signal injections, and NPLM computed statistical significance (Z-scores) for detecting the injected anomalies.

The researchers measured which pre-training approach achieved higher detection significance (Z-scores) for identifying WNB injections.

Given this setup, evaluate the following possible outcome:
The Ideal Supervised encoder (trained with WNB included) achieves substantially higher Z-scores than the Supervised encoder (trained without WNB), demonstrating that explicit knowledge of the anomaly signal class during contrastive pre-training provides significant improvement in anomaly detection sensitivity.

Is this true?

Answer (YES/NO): NO